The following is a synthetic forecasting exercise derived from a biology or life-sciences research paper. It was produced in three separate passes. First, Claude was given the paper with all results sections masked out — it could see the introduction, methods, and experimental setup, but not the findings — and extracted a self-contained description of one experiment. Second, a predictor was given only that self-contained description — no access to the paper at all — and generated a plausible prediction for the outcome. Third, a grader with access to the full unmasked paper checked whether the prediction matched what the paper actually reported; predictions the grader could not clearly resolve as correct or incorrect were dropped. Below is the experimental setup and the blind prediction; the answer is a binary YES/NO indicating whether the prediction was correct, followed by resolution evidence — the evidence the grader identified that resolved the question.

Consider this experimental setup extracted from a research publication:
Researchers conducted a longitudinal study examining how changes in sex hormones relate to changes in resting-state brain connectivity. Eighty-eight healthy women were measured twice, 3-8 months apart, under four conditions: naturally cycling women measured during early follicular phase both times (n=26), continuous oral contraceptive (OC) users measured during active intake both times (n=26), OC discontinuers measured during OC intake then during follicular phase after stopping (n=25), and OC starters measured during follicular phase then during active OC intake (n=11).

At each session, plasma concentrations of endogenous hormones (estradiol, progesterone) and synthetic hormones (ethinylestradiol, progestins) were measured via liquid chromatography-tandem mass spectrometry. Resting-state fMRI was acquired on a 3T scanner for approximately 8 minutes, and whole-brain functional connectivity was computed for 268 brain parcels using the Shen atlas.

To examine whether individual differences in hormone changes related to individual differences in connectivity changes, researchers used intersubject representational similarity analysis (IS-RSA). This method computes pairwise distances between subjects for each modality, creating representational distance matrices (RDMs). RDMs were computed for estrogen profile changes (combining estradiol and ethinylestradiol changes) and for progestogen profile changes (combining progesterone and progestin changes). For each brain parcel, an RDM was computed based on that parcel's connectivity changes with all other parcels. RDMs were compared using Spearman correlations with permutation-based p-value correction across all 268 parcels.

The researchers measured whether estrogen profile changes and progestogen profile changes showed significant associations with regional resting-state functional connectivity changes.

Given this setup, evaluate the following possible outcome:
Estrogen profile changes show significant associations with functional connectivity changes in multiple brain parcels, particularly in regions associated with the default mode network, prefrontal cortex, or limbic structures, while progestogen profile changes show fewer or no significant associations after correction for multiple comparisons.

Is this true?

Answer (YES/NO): NO